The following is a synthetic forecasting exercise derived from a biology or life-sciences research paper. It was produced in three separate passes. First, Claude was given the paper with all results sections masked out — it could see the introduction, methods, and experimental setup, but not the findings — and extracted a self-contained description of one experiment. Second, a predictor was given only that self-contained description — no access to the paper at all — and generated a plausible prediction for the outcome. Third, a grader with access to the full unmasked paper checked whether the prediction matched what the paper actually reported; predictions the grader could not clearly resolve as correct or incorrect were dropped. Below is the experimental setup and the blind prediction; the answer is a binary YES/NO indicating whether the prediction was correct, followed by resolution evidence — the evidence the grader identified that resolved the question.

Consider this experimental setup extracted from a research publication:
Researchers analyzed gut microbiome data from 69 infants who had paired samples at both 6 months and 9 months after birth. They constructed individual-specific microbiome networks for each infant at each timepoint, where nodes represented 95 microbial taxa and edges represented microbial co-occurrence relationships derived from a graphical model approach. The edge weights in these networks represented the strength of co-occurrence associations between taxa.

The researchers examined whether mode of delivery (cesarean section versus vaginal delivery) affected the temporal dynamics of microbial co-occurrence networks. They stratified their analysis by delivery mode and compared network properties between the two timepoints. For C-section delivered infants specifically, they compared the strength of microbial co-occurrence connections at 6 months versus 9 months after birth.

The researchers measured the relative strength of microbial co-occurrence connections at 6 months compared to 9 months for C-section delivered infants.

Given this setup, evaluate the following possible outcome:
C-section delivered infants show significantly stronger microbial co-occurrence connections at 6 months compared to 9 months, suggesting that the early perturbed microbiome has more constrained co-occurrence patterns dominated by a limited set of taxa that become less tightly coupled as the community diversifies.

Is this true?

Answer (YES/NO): YES